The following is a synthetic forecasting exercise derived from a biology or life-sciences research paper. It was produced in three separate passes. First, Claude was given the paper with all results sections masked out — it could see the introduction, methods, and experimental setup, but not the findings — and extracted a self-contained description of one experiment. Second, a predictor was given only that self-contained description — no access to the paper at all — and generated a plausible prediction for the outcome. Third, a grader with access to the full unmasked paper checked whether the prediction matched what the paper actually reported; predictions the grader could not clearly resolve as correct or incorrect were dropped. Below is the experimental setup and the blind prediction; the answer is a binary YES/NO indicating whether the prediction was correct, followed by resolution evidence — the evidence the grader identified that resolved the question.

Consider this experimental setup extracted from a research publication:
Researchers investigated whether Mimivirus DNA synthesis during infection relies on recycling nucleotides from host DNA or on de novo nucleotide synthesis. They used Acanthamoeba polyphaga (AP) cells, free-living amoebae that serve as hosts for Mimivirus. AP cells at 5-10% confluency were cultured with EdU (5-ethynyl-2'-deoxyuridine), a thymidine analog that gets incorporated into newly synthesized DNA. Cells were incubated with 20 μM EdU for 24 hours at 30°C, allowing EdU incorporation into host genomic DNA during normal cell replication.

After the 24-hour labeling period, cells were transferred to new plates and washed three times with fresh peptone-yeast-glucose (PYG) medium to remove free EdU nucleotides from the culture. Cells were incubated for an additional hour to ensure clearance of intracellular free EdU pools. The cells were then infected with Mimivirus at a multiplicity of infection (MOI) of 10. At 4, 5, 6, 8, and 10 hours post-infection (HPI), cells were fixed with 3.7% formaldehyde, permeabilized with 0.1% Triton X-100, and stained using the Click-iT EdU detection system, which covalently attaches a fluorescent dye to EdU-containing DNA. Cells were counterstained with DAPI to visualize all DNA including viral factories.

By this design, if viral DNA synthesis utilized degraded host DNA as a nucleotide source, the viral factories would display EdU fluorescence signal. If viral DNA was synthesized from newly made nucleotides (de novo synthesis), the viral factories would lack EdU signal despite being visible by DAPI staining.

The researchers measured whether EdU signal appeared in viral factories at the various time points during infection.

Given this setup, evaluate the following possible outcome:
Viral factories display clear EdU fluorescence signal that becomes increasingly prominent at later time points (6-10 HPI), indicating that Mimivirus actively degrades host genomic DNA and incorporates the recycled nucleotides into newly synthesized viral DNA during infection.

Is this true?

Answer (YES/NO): NO